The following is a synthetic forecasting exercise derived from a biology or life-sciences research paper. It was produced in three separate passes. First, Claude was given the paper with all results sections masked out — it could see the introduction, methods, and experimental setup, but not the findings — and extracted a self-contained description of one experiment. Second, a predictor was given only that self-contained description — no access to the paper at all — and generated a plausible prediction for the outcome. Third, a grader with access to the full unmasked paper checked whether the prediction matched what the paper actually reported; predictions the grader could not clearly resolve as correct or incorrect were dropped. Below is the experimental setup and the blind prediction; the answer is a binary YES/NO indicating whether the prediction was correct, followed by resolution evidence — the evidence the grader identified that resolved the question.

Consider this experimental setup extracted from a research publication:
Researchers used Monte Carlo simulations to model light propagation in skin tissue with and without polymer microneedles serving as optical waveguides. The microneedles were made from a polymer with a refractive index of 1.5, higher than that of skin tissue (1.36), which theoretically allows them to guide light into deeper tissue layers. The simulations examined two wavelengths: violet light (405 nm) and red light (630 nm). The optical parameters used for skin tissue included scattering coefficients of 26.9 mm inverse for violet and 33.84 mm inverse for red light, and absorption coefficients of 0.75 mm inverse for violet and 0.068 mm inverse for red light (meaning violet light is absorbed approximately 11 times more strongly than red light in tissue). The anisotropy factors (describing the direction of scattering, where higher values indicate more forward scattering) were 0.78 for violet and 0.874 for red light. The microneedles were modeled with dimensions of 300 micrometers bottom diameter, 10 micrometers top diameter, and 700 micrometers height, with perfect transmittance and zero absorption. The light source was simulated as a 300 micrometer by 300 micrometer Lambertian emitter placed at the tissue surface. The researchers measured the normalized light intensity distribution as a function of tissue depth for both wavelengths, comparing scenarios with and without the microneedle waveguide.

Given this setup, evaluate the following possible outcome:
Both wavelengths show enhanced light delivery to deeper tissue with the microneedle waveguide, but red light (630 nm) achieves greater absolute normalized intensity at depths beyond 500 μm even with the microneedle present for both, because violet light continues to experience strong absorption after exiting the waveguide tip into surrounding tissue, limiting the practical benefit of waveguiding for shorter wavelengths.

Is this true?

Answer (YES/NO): YES